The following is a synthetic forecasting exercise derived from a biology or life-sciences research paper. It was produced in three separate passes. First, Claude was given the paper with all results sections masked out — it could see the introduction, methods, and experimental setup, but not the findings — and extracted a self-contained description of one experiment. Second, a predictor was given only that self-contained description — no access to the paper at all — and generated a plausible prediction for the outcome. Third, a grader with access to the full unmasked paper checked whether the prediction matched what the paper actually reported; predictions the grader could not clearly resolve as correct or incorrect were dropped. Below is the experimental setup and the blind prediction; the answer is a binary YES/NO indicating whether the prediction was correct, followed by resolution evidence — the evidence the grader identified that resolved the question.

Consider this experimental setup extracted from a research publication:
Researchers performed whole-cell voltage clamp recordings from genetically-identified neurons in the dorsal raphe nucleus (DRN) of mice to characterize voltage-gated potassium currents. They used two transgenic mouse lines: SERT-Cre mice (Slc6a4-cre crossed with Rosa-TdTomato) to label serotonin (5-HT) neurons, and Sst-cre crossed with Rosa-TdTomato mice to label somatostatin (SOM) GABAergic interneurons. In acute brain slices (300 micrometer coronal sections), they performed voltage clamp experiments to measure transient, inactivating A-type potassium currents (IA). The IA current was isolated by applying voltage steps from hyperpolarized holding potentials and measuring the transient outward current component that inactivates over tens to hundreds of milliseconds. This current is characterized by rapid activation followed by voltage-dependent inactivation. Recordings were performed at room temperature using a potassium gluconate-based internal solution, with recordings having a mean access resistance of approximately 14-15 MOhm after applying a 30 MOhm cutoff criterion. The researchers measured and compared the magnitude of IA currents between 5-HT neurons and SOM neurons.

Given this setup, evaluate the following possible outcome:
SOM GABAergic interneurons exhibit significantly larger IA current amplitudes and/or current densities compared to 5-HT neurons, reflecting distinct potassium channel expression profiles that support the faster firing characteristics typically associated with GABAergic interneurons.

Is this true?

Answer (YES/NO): NO